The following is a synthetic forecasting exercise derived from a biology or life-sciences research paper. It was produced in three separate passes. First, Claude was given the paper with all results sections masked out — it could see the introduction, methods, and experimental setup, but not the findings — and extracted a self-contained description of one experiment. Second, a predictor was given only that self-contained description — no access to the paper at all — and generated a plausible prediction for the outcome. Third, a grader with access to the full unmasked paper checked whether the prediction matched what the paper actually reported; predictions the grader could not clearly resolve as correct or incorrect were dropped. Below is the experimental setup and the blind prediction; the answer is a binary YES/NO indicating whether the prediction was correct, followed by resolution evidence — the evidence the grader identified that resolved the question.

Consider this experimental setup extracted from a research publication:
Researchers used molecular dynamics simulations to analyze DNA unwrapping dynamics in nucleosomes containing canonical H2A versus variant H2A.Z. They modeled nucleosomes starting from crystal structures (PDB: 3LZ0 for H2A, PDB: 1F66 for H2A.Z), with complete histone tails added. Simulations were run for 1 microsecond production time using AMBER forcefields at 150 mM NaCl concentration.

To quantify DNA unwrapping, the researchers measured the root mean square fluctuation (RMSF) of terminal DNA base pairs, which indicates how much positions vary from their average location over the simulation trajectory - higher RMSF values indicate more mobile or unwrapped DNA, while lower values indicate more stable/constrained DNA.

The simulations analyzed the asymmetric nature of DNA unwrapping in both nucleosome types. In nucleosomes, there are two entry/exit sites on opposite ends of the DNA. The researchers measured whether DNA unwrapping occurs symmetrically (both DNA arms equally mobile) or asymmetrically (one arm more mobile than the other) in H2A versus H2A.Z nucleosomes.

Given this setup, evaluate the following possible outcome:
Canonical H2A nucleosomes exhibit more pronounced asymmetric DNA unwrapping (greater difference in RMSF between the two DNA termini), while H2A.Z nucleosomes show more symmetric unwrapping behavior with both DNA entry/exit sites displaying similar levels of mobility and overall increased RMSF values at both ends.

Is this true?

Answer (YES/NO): NO